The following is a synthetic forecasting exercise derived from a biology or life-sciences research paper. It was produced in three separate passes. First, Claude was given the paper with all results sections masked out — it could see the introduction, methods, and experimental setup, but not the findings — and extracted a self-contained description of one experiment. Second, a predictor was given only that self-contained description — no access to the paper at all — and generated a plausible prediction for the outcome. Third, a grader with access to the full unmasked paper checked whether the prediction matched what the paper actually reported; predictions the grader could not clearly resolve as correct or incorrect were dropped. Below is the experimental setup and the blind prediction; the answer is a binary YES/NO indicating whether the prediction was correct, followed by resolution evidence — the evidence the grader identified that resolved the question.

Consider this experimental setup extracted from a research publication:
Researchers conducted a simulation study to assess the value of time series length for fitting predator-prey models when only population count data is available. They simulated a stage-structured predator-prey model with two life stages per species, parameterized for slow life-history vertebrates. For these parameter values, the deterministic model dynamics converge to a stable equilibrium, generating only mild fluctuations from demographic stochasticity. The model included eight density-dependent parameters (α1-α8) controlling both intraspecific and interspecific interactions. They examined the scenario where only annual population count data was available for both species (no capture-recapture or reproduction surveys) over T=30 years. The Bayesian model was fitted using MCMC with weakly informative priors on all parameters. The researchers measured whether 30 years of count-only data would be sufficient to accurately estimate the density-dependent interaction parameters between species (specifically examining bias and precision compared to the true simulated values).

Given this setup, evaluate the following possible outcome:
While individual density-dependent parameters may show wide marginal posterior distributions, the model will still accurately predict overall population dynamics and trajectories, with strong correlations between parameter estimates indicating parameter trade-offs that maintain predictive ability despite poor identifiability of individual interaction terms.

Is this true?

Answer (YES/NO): NO